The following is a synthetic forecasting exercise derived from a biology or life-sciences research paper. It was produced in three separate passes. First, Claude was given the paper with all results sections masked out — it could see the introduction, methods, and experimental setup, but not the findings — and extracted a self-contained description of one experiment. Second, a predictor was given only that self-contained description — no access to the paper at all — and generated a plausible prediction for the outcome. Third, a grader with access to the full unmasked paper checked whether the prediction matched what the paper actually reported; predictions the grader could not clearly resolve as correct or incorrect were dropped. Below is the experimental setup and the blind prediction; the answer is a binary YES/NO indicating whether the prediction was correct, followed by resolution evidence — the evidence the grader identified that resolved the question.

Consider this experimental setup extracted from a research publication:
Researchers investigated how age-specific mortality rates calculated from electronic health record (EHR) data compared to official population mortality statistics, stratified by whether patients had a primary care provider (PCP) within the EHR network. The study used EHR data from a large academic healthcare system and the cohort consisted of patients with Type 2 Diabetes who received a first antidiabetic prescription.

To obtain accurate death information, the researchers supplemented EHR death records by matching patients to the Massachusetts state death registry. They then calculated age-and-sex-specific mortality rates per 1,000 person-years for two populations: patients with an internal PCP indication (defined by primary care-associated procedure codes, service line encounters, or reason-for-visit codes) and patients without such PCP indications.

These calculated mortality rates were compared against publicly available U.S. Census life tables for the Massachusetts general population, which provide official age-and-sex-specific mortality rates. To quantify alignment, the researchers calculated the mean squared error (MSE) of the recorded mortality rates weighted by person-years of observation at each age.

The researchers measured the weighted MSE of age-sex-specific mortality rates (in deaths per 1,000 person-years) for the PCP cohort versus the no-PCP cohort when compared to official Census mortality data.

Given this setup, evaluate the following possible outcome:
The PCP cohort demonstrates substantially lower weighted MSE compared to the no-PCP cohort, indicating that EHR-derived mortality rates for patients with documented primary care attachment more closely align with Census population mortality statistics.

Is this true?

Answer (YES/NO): YES